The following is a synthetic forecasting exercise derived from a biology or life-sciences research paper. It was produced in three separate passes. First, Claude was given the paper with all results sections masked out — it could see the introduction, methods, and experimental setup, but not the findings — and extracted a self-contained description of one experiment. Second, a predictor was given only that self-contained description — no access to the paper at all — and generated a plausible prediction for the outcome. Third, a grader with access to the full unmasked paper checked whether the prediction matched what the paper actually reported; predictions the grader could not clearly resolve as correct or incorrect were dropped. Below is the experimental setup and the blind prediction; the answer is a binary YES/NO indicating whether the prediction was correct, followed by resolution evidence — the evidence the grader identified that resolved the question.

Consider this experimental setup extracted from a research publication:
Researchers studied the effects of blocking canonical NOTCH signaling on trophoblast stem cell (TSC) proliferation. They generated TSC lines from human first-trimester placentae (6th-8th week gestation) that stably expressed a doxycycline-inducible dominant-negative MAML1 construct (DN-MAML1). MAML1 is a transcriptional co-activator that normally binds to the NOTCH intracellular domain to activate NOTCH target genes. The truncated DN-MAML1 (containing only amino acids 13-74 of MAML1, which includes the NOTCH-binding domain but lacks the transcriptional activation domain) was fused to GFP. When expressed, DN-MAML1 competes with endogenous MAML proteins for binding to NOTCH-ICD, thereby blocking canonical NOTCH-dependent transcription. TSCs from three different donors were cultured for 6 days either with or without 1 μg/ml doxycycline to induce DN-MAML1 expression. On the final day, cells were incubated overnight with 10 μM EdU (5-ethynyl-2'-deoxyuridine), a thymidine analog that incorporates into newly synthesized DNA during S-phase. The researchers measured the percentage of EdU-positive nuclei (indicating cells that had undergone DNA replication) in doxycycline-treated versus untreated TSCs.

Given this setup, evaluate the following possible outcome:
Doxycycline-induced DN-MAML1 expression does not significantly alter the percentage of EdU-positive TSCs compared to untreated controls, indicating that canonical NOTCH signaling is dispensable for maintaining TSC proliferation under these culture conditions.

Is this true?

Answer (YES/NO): NO